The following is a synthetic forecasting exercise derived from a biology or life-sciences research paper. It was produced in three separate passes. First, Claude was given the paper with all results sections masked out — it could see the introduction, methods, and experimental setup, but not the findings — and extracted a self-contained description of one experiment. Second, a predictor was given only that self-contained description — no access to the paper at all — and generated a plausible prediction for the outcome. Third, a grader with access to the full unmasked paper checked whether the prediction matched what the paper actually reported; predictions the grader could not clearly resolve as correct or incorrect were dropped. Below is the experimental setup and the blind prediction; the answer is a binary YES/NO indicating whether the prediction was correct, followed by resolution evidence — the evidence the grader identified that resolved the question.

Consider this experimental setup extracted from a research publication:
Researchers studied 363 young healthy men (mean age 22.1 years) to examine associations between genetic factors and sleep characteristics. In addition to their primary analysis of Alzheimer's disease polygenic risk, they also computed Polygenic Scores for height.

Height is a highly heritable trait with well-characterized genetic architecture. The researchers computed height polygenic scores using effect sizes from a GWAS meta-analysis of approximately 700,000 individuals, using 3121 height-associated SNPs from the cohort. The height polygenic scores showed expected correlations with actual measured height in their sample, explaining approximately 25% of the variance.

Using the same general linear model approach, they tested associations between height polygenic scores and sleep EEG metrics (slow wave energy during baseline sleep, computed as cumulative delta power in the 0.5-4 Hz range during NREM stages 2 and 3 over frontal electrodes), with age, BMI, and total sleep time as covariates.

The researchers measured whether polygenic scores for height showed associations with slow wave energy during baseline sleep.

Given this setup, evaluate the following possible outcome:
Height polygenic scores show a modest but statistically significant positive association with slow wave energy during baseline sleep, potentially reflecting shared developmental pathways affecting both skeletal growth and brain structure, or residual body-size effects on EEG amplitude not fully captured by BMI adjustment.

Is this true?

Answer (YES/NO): NO